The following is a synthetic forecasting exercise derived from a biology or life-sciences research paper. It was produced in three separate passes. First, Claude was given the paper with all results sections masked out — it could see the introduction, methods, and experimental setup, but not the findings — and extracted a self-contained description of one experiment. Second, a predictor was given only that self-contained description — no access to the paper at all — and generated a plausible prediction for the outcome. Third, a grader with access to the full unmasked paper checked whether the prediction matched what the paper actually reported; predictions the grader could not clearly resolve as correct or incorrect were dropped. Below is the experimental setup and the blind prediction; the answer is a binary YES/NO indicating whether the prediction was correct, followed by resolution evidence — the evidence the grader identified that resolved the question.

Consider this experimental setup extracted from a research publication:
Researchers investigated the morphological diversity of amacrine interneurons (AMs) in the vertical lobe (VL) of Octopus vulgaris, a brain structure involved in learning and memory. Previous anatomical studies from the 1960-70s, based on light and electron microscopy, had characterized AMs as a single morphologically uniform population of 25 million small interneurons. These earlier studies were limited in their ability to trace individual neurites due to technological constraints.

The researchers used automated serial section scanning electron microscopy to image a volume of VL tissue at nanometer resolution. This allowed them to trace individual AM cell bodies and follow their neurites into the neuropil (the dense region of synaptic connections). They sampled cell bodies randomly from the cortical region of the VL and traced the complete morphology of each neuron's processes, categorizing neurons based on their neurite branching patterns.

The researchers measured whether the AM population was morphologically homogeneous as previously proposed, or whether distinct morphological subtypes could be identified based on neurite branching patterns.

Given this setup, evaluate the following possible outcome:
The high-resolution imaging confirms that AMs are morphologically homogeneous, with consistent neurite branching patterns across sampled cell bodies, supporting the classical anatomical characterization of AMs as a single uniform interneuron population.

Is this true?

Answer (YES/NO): NO